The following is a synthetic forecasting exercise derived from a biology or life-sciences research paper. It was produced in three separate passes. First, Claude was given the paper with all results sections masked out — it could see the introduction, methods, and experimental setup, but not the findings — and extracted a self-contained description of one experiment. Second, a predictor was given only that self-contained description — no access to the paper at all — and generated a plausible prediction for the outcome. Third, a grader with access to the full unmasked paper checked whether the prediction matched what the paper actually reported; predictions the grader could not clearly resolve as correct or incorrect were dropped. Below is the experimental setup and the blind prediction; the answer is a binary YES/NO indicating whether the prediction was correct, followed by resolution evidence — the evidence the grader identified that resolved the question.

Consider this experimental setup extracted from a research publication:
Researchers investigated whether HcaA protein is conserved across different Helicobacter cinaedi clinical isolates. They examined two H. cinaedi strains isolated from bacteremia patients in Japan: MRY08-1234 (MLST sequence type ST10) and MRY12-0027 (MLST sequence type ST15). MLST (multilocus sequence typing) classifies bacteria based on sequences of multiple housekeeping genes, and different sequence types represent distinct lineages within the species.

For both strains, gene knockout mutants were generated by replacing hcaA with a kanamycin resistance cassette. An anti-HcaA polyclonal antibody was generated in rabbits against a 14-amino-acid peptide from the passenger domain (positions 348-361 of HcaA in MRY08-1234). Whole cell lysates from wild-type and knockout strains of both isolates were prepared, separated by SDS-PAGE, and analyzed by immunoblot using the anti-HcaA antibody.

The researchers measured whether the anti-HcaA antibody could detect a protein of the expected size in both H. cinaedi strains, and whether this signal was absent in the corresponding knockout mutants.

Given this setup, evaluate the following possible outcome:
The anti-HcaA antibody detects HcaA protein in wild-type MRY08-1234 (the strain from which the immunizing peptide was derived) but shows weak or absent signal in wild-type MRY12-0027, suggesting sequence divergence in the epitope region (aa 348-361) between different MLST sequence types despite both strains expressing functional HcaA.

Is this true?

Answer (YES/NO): NO